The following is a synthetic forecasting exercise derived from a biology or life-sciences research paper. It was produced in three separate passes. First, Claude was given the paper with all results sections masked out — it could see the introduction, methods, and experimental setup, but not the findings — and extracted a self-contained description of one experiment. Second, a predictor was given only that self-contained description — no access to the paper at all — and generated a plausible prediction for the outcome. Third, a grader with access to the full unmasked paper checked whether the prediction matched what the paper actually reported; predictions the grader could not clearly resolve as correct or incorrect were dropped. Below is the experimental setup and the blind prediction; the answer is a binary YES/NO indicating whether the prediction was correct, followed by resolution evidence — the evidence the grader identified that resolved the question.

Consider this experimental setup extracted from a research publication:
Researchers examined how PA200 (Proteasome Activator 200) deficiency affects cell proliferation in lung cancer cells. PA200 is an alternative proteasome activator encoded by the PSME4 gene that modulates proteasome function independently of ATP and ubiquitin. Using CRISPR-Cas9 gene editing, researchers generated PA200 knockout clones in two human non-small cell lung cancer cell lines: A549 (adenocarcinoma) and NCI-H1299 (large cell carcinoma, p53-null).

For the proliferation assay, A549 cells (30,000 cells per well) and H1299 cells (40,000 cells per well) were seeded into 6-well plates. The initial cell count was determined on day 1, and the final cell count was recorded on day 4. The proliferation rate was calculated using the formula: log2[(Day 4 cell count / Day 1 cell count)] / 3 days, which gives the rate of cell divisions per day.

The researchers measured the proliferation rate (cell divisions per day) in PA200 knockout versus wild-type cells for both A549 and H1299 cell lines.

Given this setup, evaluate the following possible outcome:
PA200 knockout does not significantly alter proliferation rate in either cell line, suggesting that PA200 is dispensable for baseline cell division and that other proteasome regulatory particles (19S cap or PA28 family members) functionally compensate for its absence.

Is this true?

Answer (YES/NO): NO